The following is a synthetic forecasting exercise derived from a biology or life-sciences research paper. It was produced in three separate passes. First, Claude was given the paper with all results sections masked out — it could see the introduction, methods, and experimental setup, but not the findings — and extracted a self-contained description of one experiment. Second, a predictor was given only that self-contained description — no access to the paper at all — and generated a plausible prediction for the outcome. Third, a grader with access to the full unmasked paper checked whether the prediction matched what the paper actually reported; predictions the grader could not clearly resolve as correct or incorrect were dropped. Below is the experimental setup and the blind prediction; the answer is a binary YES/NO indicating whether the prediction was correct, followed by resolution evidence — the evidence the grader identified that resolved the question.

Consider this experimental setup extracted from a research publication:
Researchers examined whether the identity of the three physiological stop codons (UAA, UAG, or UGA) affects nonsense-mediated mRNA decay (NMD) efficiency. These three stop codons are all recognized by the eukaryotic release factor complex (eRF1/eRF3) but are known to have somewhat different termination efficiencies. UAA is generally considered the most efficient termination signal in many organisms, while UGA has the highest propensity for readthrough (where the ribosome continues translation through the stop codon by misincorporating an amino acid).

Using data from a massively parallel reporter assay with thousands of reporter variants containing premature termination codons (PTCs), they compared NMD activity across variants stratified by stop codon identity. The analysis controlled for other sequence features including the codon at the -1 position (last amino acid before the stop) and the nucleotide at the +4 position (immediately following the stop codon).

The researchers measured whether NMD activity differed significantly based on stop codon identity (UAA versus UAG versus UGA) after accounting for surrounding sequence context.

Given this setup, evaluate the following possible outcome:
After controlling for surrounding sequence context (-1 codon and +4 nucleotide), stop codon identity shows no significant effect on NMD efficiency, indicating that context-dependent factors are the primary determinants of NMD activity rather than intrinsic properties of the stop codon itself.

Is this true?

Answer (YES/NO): NO